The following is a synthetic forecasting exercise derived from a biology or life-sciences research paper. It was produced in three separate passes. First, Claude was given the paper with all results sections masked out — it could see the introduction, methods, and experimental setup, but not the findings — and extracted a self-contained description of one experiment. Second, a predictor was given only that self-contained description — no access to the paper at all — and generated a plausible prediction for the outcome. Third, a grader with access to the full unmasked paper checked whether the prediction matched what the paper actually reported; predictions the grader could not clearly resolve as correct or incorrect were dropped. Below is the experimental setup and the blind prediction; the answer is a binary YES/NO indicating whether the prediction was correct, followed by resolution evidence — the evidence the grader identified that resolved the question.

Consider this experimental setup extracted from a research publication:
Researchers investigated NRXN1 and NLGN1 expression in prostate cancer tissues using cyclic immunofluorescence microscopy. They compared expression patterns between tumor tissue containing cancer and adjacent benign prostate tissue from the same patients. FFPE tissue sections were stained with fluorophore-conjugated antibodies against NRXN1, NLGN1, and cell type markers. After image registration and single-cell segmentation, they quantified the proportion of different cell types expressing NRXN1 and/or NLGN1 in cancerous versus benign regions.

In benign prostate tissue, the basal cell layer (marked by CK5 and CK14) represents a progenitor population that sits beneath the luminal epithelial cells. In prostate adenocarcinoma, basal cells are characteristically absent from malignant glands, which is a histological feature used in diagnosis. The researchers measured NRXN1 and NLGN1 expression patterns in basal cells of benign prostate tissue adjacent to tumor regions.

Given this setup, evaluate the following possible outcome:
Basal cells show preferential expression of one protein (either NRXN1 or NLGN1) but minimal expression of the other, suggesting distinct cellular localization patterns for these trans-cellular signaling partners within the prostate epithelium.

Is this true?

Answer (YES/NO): NO